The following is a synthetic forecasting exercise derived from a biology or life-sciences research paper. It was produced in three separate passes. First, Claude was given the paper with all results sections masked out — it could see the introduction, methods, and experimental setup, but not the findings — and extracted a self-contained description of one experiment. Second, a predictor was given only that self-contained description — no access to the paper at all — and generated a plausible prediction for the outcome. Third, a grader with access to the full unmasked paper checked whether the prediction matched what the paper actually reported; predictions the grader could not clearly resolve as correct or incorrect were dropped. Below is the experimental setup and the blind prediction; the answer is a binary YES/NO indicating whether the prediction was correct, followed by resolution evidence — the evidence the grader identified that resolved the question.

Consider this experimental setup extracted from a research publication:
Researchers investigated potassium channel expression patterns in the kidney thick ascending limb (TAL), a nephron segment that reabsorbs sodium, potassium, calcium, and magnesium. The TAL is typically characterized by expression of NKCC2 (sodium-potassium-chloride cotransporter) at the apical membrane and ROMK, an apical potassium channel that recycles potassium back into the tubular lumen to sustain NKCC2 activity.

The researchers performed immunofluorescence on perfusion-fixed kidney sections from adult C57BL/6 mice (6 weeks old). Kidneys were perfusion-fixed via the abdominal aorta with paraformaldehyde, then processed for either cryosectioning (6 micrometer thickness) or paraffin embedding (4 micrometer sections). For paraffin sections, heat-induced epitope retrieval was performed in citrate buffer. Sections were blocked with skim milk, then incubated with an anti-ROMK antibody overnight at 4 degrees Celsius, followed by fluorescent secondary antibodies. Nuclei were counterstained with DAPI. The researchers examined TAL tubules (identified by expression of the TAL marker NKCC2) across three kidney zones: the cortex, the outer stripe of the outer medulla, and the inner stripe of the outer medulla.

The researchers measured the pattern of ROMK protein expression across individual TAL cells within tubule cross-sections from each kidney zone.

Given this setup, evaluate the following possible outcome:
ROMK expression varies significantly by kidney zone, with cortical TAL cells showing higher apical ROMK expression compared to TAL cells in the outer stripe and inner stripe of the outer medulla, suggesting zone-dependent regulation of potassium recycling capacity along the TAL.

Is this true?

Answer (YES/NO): NO